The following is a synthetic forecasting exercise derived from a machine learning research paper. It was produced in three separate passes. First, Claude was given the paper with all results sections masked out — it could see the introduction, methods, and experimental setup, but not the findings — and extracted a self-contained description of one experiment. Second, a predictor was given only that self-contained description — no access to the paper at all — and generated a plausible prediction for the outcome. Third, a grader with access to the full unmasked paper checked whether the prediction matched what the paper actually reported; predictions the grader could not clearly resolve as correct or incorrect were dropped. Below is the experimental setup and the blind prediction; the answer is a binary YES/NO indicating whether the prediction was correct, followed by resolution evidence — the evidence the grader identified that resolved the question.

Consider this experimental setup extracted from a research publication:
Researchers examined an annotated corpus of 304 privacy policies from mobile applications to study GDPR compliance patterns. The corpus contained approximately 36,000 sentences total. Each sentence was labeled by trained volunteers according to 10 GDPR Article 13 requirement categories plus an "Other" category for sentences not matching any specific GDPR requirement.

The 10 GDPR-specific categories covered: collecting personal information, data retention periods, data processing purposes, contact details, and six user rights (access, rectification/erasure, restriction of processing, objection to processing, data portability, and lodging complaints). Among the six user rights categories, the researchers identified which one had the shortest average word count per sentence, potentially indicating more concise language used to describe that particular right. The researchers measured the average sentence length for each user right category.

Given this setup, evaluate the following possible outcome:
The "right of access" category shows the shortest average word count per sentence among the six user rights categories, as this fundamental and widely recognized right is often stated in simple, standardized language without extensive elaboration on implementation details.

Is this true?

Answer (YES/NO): NO